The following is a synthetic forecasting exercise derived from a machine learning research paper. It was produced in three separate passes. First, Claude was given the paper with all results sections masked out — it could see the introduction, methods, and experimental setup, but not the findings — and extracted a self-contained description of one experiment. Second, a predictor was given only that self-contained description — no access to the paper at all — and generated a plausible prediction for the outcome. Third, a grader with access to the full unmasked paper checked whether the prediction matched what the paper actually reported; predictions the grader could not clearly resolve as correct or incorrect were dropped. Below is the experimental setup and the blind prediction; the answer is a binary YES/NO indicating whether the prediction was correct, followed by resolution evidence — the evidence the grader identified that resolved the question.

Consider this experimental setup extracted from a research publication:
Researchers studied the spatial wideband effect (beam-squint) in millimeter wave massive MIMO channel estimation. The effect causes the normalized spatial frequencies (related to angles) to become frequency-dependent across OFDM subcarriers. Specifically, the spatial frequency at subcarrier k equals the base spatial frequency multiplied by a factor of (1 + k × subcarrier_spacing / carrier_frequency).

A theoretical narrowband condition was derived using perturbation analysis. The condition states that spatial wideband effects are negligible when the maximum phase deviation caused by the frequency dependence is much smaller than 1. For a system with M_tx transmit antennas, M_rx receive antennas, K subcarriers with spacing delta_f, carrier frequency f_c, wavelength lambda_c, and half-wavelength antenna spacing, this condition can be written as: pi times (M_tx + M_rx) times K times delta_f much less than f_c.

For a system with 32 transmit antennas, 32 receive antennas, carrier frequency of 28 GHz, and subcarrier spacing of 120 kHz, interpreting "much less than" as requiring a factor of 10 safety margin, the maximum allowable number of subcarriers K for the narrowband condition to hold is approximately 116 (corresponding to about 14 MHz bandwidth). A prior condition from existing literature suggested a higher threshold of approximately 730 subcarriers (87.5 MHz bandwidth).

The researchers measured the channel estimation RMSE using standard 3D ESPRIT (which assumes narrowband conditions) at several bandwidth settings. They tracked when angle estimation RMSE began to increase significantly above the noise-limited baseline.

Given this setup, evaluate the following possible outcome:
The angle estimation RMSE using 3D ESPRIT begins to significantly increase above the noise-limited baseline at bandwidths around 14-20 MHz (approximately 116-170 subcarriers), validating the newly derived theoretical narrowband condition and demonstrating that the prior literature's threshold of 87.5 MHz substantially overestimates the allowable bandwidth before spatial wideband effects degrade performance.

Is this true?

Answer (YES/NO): YES